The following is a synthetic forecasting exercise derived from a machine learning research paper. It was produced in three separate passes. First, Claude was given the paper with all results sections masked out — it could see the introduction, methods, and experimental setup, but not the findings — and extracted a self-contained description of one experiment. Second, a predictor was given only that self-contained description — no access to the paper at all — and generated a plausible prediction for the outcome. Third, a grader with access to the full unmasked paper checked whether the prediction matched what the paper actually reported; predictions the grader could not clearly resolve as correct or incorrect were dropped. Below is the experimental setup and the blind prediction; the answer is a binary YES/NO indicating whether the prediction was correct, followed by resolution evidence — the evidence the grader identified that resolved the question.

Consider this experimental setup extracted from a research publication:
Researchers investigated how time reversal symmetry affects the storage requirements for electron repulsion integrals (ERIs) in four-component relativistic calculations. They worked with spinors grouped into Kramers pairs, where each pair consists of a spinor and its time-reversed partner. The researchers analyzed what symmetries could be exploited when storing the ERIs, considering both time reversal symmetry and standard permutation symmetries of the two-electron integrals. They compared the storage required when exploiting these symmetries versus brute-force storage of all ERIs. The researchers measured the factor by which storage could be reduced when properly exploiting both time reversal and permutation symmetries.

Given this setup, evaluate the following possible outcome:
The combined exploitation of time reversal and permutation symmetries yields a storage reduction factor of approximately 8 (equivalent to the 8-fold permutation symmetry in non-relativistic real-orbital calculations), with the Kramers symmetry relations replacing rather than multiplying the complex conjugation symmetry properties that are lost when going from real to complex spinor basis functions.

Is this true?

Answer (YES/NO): NO